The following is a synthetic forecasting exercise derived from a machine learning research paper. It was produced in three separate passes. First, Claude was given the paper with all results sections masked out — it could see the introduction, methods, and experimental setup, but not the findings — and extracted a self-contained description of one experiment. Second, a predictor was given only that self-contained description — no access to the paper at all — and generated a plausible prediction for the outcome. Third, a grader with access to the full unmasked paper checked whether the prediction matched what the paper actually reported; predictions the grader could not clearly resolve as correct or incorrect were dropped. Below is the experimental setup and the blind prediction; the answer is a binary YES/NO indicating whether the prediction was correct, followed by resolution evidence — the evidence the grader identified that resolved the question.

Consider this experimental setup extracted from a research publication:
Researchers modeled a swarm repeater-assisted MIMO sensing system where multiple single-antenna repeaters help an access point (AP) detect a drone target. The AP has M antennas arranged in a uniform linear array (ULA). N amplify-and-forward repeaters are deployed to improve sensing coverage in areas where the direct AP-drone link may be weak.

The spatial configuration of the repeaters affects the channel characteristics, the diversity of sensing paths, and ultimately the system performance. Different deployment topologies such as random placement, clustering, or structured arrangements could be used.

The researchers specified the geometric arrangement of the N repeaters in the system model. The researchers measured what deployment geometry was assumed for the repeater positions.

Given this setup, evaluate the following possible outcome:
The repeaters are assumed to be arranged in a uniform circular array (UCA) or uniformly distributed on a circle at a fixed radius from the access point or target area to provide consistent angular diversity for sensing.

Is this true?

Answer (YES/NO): NO